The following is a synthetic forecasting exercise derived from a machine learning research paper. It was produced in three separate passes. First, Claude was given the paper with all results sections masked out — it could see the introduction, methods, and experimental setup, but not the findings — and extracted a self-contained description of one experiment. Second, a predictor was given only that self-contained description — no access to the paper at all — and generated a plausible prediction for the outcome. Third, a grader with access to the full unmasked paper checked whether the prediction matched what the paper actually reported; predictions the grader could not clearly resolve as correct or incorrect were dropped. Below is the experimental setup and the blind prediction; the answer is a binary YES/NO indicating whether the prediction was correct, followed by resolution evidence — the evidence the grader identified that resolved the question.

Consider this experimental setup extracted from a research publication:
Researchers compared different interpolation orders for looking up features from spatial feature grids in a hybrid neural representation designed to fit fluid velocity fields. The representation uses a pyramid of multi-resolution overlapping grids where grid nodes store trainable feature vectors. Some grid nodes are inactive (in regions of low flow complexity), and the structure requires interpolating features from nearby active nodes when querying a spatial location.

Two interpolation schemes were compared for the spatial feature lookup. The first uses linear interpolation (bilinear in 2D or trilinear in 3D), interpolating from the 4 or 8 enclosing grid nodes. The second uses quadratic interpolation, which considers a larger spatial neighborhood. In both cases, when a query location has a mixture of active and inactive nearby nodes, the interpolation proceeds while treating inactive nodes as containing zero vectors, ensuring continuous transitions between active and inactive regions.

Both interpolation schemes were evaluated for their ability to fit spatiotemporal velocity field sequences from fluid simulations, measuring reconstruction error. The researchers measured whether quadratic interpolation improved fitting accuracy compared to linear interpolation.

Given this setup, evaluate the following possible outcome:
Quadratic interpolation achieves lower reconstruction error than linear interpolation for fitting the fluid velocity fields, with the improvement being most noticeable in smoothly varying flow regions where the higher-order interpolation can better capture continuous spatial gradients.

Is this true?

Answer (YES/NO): NO